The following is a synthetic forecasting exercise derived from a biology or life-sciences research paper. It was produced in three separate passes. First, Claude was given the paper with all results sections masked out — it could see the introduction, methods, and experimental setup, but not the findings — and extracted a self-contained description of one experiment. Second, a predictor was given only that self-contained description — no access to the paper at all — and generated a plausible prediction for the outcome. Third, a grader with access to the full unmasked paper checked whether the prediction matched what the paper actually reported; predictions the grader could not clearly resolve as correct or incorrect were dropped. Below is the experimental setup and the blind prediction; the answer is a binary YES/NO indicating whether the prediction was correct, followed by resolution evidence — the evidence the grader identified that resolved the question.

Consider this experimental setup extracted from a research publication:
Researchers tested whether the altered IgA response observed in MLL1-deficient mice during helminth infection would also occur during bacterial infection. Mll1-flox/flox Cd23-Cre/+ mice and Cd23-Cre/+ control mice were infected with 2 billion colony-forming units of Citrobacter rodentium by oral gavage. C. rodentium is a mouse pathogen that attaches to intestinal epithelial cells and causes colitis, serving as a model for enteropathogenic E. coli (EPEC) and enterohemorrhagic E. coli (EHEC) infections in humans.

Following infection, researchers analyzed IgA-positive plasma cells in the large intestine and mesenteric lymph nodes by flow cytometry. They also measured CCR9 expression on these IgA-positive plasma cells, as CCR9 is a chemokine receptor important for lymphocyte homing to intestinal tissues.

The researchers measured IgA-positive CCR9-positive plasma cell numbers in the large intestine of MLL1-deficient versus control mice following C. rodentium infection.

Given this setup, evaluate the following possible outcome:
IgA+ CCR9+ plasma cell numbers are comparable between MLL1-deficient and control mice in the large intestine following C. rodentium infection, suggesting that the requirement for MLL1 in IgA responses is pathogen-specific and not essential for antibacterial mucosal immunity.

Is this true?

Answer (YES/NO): NO